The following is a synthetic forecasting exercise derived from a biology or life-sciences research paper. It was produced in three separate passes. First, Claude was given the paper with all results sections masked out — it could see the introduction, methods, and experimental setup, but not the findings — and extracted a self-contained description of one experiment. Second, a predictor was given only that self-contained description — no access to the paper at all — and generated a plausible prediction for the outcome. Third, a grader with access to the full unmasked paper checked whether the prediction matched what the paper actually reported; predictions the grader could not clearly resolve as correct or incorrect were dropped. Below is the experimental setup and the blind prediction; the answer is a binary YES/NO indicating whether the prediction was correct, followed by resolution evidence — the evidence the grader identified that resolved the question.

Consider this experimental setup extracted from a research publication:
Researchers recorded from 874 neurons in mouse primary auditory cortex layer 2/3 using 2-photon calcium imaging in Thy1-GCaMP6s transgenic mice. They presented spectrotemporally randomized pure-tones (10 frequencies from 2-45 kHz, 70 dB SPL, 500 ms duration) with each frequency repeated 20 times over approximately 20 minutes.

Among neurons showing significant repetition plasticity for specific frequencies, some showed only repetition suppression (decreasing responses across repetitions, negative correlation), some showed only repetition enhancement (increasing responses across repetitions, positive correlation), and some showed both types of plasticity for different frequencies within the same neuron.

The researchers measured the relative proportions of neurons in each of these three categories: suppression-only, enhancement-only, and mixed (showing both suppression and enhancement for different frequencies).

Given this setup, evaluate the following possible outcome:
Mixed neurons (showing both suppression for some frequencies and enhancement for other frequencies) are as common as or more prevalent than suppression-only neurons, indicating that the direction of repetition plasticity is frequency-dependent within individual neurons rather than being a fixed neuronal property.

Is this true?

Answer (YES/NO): NO